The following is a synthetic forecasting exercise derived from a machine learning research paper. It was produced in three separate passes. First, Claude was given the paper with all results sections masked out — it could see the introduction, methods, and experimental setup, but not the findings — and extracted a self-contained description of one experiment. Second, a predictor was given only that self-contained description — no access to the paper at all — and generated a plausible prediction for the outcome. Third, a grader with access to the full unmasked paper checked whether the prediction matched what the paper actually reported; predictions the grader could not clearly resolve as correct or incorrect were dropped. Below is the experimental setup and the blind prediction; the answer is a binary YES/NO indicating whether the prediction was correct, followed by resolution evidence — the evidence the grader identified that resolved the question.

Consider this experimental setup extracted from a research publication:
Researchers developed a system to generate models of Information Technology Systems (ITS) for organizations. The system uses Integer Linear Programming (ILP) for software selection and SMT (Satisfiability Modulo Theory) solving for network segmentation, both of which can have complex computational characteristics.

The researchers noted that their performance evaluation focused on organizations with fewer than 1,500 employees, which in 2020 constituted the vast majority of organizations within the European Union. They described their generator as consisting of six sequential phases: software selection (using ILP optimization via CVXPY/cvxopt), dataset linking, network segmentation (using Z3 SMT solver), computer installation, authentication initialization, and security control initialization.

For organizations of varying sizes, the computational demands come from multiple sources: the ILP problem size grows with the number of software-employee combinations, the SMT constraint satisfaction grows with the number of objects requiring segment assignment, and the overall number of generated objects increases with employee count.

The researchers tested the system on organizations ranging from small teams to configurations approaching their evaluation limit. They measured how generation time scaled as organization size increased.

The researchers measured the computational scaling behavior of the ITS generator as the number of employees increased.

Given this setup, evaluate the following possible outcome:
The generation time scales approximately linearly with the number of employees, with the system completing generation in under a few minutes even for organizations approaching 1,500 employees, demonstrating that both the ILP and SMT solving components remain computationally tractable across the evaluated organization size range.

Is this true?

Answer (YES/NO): NO